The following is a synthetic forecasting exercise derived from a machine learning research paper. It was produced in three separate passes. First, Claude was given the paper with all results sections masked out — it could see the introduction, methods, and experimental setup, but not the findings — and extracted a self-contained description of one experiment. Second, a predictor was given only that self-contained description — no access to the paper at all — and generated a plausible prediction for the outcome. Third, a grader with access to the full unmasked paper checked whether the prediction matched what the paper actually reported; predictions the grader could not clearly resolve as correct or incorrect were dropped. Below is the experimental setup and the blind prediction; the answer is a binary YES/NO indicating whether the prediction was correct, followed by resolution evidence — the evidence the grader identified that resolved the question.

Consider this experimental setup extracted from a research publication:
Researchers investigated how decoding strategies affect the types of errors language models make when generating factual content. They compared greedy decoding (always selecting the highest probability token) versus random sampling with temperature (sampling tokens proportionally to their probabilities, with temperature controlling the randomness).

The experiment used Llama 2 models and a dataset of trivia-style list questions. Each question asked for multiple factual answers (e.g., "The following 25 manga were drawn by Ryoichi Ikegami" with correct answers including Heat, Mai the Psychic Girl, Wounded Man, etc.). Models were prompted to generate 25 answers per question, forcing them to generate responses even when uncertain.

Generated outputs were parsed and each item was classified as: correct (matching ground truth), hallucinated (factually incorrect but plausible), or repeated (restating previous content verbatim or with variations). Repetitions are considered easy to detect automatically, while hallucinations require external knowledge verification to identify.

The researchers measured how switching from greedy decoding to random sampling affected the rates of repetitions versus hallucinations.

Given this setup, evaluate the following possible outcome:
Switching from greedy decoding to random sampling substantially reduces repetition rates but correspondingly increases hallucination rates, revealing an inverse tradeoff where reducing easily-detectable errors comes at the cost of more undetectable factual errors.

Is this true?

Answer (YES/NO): YES